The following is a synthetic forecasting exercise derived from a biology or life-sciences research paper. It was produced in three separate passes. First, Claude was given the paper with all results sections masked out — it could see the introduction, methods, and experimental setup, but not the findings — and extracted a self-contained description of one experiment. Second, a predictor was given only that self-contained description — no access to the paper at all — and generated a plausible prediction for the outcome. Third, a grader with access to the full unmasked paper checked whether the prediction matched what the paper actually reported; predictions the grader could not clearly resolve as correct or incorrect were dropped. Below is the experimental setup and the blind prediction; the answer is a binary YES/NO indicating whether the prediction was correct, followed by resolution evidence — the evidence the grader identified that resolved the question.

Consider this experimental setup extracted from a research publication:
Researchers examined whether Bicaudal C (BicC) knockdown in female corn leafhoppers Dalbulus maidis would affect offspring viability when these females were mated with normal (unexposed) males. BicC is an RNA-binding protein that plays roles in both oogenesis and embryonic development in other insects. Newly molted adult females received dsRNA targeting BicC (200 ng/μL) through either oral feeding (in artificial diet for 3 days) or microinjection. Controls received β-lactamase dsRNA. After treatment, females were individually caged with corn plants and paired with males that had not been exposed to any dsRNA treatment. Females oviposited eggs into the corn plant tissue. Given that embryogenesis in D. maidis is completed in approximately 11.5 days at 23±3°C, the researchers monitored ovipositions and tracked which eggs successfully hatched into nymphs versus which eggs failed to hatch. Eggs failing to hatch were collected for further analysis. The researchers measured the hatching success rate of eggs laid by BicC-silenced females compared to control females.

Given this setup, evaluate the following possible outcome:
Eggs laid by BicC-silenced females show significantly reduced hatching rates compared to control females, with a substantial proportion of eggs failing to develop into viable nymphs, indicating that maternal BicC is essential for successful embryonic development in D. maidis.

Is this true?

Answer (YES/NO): NO